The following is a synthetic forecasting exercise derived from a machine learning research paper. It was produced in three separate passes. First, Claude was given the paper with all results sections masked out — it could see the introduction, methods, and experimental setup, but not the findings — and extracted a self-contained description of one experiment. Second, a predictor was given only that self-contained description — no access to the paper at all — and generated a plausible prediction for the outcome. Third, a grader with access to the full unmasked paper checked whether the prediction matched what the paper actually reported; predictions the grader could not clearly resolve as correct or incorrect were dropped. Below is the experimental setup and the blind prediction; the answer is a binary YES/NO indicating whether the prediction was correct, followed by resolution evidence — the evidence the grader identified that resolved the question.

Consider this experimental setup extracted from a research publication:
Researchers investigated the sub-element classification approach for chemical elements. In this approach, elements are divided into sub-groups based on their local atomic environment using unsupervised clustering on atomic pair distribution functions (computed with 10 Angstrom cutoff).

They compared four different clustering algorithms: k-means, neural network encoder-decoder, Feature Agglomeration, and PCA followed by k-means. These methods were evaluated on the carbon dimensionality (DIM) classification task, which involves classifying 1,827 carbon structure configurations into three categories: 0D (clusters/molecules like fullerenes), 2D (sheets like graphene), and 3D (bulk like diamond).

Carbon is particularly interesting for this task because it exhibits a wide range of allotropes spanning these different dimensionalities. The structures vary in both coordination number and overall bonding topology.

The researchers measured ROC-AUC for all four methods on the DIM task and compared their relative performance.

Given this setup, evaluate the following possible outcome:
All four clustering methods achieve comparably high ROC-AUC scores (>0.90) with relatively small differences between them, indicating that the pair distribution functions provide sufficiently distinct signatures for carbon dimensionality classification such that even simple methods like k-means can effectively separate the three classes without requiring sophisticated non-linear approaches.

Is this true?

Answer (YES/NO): NO